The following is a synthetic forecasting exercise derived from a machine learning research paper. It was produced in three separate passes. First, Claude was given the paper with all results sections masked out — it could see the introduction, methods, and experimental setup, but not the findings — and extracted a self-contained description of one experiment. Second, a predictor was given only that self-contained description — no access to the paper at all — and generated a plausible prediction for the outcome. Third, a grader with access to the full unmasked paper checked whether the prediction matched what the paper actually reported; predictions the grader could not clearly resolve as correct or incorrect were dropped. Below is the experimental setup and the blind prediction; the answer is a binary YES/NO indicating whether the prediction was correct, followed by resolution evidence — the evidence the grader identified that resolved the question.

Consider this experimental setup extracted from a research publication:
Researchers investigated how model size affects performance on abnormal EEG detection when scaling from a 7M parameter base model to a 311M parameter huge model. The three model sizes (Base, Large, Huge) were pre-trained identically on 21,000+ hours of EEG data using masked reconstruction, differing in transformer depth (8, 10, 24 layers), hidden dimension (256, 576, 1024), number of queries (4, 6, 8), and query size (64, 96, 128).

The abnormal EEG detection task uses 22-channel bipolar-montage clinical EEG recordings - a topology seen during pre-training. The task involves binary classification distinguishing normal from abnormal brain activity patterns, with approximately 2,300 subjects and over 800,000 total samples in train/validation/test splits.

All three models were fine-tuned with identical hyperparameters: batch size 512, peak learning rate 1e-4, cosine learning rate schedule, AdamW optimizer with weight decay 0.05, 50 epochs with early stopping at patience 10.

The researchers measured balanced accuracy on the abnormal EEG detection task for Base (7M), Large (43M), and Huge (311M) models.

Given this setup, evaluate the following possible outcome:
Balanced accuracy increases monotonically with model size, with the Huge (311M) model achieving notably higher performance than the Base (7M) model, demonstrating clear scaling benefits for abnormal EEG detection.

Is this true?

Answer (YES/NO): NO